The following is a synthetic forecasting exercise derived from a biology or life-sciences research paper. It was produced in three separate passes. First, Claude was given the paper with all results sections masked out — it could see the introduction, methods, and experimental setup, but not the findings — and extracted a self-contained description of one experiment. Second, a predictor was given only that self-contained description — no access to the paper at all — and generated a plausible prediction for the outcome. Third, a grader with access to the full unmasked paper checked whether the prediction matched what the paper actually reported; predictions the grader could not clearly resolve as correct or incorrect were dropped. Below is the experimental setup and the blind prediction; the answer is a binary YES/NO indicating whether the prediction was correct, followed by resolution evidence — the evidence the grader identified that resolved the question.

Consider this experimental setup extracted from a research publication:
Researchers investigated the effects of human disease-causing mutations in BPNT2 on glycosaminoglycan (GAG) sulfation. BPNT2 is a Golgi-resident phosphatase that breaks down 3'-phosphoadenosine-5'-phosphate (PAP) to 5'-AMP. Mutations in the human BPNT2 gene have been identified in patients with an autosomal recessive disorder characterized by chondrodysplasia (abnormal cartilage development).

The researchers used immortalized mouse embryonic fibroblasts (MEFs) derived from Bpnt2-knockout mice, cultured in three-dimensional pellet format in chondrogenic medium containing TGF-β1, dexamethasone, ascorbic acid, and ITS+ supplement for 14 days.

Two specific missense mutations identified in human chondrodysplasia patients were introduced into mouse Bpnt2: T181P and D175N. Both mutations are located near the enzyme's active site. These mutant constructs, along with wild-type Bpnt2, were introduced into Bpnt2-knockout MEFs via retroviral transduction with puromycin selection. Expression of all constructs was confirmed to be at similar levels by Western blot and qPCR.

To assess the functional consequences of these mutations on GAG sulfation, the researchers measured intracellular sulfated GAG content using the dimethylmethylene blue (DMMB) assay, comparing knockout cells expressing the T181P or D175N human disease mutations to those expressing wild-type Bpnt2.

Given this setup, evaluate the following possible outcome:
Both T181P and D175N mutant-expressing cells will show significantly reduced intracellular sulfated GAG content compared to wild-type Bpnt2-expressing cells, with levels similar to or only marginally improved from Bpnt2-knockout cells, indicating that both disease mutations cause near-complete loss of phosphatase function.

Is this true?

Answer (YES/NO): YES